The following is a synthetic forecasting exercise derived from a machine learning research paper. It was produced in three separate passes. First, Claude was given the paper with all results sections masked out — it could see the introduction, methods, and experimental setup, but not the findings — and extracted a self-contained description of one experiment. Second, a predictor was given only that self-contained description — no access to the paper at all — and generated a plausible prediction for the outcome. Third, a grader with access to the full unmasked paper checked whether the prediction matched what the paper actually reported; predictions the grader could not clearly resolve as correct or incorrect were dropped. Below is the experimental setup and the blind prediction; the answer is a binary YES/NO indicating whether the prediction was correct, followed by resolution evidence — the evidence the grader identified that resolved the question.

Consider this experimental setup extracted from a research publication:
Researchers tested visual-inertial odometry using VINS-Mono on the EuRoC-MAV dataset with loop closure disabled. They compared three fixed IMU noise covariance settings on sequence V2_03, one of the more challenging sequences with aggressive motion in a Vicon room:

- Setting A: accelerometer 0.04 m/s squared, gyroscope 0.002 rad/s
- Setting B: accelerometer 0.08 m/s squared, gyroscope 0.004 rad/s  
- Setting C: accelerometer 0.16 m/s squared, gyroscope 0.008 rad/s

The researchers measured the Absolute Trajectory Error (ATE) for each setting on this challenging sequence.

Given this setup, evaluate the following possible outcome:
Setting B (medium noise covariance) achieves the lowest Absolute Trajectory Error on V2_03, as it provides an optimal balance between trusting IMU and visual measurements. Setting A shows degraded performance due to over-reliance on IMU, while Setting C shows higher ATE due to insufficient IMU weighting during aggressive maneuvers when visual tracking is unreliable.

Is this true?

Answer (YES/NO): NO